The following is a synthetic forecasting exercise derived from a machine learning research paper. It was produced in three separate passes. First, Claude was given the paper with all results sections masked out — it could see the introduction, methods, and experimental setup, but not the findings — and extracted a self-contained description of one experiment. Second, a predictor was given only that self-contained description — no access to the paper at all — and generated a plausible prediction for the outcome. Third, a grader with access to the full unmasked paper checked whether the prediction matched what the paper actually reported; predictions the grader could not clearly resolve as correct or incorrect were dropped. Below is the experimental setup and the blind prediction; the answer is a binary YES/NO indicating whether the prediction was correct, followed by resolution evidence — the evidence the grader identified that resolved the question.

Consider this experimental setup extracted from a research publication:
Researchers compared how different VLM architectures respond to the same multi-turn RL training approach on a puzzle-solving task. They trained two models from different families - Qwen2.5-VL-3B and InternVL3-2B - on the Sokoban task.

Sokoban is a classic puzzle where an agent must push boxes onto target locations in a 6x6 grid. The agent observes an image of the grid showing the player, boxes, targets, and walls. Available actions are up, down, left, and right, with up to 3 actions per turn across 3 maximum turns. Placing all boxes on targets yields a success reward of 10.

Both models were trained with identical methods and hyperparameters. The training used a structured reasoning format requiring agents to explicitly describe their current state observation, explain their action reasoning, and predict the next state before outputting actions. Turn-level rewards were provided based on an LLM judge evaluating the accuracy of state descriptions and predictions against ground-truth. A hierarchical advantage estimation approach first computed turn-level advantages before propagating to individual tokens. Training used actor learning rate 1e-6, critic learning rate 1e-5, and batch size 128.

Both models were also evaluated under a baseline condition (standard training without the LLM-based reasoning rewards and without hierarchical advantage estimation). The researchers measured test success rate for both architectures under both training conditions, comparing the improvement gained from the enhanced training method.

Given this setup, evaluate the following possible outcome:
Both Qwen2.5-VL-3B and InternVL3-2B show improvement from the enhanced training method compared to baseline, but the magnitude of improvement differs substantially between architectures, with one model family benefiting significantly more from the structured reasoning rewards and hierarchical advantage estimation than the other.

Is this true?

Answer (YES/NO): YES